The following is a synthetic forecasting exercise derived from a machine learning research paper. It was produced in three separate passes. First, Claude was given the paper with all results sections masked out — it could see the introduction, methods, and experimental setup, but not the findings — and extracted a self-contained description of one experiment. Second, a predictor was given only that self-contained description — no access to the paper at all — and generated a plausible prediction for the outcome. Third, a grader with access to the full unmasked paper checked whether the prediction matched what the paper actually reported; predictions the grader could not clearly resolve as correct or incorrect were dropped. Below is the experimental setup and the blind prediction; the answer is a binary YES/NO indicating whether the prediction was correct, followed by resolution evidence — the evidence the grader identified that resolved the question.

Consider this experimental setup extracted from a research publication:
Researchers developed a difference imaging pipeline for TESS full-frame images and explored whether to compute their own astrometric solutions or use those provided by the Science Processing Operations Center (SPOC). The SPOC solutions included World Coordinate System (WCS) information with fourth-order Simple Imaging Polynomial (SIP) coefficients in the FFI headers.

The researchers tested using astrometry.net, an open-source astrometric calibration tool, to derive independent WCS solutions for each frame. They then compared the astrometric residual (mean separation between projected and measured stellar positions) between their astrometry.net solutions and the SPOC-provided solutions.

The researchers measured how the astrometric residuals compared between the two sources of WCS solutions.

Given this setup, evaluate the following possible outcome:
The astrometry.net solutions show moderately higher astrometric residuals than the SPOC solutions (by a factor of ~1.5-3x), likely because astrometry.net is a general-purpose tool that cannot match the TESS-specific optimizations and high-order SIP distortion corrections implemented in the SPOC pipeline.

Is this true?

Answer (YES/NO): YES